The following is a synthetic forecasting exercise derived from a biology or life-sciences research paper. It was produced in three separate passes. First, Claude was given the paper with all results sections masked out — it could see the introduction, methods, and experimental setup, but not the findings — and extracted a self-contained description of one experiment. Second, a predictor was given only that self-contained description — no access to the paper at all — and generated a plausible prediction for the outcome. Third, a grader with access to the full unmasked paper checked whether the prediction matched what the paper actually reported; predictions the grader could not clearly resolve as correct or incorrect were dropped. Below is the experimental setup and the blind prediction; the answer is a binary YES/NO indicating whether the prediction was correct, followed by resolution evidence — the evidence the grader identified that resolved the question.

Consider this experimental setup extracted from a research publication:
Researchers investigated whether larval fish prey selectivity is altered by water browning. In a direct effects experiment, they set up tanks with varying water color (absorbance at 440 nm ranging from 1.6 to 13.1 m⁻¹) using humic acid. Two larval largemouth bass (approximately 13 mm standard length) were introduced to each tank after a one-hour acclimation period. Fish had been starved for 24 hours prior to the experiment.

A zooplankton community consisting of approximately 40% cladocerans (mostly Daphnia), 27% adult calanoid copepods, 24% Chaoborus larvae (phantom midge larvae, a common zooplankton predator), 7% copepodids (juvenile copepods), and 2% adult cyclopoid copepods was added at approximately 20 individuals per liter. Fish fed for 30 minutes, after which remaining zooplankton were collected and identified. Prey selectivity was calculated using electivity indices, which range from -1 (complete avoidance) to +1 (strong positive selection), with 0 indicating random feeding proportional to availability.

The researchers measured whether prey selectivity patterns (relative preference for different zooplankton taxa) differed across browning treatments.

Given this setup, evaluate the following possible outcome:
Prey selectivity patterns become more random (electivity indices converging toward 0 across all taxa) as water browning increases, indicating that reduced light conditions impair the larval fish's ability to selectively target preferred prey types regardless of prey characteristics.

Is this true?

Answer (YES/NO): NO